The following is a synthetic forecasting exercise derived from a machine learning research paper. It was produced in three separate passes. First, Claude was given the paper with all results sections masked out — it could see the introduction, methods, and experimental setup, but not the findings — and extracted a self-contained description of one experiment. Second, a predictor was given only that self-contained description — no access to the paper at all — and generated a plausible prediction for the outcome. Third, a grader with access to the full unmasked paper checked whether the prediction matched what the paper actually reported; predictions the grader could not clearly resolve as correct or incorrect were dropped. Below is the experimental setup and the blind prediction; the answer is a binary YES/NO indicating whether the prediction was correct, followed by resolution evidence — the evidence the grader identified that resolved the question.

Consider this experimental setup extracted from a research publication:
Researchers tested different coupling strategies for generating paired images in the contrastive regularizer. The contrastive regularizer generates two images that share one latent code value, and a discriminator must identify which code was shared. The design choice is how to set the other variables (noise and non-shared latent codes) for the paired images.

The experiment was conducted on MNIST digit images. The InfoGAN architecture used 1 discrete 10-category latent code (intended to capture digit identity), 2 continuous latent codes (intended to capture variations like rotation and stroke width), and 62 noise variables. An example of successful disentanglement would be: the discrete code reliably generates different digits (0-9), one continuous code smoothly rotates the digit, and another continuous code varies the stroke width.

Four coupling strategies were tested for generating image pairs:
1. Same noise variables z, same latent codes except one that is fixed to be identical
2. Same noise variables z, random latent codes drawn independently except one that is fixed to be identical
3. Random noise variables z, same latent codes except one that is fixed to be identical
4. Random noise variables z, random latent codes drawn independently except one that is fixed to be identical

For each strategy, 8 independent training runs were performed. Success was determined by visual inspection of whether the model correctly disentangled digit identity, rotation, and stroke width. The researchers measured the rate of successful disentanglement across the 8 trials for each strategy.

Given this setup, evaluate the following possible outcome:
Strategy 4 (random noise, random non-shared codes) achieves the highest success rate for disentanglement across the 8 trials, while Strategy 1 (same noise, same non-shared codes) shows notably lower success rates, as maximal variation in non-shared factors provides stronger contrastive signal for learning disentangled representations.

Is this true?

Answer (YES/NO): NO